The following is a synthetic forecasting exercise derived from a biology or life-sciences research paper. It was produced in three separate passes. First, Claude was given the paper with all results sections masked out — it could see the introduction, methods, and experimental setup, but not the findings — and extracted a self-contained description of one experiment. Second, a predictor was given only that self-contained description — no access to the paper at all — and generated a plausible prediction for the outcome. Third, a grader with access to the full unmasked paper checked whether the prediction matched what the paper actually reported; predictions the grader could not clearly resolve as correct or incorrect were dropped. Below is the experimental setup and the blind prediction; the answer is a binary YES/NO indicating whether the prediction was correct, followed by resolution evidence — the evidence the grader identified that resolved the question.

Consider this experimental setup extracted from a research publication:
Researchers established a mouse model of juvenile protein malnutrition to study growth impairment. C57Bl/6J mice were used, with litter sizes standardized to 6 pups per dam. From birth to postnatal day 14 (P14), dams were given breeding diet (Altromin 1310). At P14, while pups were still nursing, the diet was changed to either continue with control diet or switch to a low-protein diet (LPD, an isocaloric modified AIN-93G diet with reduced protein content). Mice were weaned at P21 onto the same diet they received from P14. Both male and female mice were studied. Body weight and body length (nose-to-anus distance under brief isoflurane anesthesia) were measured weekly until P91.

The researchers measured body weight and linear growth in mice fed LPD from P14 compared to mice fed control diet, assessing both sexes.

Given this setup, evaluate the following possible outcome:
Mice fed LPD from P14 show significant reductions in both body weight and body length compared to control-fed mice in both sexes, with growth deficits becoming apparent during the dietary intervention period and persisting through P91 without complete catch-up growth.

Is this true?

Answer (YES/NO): NO